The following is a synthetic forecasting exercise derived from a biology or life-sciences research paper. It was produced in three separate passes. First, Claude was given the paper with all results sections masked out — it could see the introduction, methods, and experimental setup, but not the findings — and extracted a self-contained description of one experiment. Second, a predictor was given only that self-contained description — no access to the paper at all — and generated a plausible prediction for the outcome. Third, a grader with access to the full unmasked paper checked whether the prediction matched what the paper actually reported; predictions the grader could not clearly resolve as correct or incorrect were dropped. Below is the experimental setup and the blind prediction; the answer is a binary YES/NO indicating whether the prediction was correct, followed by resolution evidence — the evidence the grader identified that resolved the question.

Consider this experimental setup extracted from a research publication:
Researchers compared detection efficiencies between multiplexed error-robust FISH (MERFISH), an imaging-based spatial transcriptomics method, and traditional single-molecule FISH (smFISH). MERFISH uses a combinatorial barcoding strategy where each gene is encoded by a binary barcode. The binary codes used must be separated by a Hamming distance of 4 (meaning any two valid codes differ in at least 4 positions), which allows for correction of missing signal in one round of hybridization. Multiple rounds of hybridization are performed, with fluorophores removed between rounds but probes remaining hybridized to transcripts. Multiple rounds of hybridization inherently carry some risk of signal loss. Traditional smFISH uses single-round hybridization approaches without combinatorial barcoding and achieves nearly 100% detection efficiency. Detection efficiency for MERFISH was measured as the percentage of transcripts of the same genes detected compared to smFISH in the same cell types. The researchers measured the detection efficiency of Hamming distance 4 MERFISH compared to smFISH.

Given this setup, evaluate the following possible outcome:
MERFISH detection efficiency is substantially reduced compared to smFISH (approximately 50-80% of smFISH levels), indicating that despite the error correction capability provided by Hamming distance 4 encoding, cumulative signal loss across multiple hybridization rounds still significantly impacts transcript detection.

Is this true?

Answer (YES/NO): NO